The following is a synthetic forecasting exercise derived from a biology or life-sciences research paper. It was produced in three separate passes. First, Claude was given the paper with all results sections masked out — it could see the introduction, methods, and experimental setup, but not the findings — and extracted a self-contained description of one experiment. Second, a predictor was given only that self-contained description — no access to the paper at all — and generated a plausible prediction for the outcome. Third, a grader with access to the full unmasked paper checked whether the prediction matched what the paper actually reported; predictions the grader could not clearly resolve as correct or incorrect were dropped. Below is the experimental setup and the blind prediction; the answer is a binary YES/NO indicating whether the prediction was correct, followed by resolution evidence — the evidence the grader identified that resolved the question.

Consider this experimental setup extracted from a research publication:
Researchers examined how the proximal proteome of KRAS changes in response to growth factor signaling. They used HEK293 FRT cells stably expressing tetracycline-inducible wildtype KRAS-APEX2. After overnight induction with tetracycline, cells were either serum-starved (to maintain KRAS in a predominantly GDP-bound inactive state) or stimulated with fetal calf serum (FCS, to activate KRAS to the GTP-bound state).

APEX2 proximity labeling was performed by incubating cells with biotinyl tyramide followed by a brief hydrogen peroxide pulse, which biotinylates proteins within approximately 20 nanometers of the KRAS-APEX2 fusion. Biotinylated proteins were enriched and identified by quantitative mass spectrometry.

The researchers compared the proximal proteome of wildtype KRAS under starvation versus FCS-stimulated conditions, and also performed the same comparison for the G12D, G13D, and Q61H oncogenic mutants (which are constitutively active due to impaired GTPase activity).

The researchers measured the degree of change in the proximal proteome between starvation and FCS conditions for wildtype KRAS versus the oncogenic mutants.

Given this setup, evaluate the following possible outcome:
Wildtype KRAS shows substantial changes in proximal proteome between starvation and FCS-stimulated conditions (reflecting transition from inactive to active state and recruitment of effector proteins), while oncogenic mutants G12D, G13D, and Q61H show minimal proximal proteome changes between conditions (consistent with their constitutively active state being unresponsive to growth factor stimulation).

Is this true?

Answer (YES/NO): YES